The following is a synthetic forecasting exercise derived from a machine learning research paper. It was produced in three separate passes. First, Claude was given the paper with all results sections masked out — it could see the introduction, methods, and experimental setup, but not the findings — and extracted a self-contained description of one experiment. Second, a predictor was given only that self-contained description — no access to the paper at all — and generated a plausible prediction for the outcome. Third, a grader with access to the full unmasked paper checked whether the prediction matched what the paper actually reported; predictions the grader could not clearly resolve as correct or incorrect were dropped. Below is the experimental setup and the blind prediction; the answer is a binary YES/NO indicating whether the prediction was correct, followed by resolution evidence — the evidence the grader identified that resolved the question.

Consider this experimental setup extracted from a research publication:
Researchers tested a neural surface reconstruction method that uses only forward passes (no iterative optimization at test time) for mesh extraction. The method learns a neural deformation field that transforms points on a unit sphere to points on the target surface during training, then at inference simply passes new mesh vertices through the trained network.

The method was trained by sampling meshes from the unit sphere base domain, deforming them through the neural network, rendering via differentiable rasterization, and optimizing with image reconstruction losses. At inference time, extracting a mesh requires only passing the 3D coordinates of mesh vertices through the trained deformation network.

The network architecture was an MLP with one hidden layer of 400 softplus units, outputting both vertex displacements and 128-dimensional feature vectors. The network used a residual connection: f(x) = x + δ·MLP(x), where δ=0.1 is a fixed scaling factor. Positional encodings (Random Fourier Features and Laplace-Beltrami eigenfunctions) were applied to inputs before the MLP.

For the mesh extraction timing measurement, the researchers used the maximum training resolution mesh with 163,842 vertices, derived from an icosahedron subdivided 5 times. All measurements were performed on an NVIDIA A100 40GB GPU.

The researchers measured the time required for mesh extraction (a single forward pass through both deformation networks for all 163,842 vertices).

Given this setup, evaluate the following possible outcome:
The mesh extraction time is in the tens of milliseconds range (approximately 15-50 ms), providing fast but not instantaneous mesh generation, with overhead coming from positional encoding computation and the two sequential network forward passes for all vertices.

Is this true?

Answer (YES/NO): NO